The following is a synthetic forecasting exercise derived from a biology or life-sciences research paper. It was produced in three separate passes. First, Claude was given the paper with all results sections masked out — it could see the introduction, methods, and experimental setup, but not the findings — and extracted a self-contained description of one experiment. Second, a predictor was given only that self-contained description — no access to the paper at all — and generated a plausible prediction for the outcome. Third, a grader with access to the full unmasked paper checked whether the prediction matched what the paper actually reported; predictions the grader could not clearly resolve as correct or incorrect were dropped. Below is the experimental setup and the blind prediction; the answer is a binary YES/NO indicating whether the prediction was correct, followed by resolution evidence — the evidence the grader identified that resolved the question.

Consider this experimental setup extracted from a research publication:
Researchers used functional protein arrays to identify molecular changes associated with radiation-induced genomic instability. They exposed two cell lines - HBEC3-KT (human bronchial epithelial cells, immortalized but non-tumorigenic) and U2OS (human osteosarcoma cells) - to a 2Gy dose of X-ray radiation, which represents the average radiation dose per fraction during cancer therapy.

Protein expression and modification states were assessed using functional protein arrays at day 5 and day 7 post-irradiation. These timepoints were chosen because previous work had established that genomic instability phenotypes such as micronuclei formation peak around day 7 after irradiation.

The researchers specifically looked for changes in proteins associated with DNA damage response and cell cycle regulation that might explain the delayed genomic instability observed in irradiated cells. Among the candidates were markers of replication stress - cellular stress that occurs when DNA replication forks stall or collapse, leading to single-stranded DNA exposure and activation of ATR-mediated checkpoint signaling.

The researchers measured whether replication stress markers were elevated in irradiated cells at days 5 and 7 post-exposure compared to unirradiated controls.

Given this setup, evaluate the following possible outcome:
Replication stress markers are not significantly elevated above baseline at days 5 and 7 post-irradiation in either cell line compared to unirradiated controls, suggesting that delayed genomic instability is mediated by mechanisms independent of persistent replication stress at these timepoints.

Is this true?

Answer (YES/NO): NO